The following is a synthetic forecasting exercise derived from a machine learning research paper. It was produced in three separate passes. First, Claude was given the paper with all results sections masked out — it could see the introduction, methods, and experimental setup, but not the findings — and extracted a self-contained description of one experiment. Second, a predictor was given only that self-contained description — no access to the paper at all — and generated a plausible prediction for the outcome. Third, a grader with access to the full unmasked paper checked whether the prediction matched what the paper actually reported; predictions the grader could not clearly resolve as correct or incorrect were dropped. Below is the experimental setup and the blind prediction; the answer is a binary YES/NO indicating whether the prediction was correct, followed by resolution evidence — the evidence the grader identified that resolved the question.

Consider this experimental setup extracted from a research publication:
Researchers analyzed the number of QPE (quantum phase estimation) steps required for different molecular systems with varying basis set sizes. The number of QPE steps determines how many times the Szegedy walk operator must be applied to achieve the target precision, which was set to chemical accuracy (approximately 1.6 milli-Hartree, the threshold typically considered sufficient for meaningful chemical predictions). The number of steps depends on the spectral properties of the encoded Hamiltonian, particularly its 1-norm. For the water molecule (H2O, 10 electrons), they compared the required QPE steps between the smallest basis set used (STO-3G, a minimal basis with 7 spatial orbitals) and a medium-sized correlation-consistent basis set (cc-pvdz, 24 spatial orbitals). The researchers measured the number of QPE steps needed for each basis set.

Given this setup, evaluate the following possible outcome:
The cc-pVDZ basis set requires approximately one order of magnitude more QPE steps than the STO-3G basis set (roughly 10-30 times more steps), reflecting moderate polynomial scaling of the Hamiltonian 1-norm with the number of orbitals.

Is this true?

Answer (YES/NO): NO